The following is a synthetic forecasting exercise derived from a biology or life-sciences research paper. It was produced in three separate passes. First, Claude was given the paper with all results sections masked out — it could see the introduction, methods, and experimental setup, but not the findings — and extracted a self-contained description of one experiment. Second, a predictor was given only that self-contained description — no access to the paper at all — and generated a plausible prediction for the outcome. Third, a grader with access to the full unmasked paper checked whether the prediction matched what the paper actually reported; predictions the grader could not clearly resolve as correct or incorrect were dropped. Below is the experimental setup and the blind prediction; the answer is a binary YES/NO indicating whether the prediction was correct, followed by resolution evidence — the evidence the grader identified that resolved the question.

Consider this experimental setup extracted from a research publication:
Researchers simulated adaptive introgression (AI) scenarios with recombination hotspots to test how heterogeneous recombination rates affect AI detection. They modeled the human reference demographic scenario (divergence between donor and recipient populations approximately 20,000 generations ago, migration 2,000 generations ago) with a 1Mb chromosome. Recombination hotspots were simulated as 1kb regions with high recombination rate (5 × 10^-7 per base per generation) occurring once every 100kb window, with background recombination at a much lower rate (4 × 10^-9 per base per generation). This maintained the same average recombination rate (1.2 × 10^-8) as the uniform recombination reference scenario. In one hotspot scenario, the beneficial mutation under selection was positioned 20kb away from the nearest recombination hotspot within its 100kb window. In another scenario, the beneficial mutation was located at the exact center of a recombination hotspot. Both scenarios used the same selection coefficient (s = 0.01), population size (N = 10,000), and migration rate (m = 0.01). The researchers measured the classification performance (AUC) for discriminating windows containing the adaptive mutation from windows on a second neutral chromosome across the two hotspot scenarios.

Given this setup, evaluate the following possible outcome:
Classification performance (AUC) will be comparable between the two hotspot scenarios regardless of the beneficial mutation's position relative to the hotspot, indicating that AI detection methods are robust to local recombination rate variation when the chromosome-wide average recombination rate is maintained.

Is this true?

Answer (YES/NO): NO